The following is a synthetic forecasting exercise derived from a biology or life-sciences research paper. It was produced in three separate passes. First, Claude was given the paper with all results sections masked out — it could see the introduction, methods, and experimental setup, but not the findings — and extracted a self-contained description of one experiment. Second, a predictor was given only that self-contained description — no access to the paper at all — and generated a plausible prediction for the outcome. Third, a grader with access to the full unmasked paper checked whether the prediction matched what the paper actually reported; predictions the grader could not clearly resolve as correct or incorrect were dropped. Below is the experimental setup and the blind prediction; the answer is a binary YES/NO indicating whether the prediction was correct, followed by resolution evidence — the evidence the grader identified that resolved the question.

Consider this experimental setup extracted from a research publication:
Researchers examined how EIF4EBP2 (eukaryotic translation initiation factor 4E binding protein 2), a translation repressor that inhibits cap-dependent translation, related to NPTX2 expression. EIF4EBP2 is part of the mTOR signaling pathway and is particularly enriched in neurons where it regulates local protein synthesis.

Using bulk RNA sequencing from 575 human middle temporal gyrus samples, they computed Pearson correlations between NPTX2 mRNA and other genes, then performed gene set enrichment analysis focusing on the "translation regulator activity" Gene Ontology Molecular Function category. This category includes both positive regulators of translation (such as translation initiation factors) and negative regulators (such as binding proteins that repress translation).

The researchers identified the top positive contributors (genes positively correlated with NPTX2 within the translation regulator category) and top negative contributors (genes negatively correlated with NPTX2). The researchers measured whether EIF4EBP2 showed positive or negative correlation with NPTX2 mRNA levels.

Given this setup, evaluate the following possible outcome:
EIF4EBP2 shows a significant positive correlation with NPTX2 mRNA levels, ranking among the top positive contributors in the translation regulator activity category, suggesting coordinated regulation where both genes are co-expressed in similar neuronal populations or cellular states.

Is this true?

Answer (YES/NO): NO